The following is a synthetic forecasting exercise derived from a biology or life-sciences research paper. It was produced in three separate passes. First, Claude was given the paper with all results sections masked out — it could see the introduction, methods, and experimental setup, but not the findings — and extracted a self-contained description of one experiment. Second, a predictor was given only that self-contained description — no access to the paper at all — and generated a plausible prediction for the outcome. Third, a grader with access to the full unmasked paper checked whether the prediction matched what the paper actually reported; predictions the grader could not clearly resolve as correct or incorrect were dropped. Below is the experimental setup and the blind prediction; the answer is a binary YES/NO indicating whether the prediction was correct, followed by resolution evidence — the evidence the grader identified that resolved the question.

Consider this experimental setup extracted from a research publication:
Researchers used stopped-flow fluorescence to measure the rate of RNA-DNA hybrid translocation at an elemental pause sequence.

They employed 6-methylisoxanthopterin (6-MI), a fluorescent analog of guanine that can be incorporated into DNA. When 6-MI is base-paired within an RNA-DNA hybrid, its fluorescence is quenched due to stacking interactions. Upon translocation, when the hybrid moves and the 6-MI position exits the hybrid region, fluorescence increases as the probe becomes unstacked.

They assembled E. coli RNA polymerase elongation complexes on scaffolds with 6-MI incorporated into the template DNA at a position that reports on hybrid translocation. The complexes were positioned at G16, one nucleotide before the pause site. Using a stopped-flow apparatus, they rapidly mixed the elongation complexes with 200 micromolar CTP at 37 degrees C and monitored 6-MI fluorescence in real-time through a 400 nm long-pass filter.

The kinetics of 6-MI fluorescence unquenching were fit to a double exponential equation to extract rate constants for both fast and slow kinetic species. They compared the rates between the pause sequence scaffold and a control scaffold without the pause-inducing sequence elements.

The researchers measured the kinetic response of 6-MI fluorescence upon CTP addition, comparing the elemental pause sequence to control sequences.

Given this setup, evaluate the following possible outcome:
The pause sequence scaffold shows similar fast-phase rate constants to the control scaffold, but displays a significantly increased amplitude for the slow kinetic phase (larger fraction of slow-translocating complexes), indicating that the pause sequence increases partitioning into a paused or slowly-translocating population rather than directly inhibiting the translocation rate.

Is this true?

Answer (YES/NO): NO